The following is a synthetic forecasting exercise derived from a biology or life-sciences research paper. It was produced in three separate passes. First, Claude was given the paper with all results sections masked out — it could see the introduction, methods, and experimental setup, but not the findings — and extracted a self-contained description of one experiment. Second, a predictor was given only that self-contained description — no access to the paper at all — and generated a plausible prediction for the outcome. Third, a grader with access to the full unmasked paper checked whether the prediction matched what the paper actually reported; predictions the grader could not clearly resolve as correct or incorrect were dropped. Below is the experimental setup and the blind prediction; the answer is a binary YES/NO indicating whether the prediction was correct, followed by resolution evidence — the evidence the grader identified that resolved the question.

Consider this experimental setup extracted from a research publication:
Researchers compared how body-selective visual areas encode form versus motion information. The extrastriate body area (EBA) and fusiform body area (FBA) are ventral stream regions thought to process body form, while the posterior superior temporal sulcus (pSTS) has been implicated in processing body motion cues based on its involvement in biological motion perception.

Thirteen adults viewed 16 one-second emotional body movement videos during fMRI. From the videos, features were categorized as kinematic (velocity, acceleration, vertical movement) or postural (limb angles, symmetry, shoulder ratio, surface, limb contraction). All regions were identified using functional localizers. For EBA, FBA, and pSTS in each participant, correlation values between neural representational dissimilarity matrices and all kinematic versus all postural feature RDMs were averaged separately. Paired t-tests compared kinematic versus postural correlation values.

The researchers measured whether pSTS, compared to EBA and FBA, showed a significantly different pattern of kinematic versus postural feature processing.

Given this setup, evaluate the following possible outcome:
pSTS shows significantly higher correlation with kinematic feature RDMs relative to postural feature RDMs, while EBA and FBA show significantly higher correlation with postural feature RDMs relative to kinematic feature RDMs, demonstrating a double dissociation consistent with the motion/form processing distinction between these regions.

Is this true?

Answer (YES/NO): NO